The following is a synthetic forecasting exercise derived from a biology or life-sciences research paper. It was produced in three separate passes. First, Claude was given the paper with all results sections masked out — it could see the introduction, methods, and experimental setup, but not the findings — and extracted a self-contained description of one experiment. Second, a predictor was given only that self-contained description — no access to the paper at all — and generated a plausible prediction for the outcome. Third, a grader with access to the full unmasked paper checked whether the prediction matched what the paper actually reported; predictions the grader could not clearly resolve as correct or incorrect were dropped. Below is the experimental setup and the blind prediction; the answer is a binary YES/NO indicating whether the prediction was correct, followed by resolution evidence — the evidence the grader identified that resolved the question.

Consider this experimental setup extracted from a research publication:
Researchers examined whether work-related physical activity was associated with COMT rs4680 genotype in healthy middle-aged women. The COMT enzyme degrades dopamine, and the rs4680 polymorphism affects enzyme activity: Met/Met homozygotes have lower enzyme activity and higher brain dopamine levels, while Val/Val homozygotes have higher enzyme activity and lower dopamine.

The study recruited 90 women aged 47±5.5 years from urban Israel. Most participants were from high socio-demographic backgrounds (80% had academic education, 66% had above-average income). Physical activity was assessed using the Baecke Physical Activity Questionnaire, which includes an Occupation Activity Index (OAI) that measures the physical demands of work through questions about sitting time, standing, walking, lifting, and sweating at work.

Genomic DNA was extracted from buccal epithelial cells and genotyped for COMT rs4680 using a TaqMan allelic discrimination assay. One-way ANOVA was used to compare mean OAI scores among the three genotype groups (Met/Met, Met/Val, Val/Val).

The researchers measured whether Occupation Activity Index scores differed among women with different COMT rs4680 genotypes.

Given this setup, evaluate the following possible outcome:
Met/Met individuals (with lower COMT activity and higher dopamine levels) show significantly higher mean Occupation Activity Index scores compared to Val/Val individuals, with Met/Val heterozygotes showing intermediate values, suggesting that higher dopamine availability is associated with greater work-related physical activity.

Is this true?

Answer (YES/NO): NO